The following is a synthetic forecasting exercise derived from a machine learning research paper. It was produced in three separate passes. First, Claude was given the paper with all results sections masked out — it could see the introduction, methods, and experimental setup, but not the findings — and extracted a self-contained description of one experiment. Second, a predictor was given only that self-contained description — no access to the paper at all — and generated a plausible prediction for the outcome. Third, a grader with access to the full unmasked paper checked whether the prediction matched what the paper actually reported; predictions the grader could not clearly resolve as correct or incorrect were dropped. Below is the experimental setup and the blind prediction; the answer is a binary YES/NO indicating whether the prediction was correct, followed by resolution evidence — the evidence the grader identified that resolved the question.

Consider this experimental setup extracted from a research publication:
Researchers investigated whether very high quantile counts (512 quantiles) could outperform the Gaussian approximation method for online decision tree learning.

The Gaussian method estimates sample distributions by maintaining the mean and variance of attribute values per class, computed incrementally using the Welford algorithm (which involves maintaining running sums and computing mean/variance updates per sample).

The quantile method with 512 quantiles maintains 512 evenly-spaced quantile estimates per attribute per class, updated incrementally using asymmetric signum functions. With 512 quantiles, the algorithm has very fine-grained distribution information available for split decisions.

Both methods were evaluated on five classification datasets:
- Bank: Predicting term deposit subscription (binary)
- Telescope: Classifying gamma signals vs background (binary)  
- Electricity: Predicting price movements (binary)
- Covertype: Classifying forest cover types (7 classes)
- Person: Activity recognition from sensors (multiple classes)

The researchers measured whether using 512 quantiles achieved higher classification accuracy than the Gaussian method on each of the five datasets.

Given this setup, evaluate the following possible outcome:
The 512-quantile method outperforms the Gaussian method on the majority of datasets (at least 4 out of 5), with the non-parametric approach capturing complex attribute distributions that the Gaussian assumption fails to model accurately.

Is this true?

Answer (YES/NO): NO